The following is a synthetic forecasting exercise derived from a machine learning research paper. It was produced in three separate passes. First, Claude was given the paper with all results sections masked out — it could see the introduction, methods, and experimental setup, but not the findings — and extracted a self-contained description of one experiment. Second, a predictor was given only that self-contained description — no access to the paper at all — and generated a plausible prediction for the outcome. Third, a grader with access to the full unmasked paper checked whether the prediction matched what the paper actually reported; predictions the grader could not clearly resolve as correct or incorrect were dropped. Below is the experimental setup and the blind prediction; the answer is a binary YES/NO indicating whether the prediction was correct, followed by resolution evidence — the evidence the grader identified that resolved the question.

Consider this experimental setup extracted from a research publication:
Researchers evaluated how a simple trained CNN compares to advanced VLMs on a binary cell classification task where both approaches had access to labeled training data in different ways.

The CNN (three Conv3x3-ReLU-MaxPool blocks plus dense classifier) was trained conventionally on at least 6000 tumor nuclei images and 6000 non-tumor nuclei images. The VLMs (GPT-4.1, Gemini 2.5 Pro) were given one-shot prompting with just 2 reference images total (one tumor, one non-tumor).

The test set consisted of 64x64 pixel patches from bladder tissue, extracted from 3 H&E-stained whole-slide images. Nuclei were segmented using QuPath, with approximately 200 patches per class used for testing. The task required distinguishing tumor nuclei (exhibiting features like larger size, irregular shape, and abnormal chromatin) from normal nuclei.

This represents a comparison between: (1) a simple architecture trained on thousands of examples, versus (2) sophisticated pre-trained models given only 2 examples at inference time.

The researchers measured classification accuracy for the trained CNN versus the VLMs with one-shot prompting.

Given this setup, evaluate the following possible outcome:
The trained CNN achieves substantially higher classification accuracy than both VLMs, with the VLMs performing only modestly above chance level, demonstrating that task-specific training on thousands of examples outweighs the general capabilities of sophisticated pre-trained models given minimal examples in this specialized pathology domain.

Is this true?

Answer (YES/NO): YES